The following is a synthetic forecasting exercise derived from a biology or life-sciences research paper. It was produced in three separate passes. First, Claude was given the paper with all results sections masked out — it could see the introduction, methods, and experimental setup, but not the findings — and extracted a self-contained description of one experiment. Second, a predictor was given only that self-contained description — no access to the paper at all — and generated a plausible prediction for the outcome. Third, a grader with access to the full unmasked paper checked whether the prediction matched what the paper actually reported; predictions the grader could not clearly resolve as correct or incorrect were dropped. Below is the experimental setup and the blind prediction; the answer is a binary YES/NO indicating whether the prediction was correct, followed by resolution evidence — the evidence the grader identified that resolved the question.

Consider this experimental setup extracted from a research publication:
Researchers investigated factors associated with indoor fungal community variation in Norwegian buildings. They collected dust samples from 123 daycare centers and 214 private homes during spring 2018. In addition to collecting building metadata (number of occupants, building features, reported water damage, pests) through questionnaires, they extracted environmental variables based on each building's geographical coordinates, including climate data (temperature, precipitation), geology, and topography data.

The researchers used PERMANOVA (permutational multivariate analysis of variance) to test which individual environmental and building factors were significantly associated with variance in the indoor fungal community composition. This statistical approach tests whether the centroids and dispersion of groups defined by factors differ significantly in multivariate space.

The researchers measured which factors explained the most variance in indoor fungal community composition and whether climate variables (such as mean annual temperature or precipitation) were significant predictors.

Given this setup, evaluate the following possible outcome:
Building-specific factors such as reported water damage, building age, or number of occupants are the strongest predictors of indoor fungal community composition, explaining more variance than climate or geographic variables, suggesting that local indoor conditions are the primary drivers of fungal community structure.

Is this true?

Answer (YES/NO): NO